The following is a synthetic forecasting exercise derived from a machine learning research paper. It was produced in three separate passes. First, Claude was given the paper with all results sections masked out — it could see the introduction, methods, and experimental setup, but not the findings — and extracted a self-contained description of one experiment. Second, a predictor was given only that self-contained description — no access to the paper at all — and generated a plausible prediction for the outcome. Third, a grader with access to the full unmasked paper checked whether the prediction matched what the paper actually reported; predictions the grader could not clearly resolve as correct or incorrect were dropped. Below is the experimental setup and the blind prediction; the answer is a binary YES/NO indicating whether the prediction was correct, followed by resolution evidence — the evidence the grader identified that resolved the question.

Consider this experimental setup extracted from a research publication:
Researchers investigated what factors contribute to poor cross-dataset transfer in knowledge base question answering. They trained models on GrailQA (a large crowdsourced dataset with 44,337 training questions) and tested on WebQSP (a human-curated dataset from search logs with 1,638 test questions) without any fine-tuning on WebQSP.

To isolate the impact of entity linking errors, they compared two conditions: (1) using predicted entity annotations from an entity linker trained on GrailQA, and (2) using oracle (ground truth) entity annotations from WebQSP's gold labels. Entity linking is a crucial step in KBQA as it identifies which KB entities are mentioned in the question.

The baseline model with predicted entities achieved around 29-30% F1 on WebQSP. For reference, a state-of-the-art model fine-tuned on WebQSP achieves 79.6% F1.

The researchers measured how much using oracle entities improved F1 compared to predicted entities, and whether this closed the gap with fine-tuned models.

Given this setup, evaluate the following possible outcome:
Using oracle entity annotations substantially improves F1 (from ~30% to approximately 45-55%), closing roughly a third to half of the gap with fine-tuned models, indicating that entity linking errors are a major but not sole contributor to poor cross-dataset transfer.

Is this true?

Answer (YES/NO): NO